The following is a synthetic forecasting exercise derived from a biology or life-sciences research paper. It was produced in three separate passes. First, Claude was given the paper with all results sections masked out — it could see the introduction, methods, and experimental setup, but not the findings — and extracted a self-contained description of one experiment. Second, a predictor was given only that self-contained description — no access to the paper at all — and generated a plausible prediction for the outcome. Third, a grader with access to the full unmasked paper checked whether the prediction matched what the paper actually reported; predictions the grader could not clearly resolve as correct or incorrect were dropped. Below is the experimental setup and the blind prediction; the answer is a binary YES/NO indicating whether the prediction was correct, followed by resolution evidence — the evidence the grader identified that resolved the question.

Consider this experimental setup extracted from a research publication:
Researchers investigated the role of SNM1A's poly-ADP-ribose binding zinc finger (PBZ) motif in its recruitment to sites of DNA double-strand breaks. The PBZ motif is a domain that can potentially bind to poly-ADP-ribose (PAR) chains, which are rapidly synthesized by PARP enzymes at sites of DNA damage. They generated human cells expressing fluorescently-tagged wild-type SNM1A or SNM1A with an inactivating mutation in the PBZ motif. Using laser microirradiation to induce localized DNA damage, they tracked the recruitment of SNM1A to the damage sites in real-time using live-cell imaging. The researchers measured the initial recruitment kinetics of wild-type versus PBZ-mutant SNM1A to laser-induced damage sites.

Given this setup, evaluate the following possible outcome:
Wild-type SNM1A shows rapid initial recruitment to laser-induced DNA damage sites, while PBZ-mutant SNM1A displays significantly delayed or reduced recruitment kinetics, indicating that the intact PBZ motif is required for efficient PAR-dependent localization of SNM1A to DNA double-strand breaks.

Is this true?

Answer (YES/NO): YES